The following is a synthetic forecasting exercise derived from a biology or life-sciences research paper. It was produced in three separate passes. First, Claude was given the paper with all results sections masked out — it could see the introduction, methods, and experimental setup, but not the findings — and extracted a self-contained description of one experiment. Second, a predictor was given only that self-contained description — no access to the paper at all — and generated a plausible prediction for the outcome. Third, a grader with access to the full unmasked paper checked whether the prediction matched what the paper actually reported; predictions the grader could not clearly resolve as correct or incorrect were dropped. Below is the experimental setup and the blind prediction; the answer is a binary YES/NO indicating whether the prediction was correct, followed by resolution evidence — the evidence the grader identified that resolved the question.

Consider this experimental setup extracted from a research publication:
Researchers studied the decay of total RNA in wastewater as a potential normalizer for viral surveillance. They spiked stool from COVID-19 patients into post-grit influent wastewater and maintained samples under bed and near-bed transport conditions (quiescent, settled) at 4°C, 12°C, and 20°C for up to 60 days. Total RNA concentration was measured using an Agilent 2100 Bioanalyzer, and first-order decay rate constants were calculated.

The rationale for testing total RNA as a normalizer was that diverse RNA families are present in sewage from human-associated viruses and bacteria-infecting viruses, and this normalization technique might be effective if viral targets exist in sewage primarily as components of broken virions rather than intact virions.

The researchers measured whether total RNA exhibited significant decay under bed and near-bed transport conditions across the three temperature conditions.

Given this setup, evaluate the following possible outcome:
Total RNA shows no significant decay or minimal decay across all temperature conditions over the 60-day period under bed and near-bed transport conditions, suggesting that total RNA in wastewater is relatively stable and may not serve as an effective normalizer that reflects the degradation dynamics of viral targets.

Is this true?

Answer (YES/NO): NO